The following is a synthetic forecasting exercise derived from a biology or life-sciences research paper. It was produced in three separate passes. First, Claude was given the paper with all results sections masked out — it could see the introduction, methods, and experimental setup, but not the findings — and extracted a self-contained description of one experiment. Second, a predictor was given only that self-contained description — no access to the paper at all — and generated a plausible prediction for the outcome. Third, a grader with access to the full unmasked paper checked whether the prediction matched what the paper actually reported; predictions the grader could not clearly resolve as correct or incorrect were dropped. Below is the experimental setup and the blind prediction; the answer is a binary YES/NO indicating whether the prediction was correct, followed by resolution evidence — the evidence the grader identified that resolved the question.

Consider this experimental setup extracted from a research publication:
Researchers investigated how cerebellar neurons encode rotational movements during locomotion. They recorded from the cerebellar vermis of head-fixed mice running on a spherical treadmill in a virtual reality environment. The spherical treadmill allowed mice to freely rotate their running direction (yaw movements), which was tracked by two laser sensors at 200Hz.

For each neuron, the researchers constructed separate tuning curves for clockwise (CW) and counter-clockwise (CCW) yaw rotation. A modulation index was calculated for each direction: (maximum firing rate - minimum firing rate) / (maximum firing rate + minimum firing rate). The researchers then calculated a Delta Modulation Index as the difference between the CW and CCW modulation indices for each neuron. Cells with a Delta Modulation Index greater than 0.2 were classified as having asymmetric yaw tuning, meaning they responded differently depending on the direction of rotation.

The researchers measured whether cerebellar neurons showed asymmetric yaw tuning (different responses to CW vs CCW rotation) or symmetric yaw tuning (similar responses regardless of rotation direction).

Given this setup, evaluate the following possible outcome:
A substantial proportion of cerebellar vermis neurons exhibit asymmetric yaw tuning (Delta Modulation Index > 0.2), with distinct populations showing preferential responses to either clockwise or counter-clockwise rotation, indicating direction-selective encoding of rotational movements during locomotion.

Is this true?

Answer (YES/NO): NO